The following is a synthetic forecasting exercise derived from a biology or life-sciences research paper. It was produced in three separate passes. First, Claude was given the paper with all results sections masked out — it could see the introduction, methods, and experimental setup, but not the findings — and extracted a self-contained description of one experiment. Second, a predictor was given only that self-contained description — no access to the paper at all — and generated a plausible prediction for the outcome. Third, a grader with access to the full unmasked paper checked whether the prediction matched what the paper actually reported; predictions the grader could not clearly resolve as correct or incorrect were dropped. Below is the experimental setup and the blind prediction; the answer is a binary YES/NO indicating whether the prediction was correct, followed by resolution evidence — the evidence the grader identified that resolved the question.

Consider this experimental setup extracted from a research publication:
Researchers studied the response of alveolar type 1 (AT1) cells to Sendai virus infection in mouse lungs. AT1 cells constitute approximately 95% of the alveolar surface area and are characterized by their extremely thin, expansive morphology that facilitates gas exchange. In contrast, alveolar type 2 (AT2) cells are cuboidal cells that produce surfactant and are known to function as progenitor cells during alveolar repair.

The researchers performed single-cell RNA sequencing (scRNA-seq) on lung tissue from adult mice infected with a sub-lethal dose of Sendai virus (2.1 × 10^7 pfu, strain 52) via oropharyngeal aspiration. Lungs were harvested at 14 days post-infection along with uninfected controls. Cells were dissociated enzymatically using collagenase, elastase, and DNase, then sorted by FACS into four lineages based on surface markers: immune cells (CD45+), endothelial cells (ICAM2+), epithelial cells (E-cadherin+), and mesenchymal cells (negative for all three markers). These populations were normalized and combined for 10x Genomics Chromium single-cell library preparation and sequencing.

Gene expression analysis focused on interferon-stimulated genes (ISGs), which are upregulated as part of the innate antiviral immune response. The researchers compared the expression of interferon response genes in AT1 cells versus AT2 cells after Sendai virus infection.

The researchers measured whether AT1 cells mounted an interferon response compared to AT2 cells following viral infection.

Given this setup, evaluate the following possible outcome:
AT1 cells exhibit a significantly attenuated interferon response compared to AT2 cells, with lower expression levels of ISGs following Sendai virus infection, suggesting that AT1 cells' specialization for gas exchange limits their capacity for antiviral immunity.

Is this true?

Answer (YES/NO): NO